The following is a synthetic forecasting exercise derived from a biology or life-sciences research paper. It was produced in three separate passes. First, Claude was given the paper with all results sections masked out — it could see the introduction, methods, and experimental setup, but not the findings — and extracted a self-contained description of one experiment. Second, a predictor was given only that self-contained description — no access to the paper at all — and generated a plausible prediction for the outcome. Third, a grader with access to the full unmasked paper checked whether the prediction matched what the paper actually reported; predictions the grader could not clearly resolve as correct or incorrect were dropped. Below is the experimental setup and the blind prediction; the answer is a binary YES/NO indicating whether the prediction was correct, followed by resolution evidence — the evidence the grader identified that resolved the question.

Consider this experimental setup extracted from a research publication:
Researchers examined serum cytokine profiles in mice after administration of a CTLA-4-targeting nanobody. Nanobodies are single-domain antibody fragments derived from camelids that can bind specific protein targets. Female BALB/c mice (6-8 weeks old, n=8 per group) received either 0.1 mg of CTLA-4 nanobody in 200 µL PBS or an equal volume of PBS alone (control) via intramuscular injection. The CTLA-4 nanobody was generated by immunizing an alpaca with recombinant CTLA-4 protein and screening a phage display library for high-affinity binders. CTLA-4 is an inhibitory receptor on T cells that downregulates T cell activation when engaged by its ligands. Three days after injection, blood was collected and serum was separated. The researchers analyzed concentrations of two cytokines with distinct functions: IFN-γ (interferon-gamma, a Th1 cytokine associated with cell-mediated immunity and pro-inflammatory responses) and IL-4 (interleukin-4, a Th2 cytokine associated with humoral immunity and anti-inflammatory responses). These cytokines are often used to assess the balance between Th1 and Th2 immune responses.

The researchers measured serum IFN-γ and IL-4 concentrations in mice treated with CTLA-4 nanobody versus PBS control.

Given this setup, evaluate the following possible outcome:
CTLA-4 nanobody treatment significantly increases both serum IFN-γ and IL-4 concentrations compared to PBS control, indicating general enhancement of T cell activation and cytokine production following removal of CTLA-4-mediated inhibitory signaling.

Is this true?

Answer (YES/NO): NO